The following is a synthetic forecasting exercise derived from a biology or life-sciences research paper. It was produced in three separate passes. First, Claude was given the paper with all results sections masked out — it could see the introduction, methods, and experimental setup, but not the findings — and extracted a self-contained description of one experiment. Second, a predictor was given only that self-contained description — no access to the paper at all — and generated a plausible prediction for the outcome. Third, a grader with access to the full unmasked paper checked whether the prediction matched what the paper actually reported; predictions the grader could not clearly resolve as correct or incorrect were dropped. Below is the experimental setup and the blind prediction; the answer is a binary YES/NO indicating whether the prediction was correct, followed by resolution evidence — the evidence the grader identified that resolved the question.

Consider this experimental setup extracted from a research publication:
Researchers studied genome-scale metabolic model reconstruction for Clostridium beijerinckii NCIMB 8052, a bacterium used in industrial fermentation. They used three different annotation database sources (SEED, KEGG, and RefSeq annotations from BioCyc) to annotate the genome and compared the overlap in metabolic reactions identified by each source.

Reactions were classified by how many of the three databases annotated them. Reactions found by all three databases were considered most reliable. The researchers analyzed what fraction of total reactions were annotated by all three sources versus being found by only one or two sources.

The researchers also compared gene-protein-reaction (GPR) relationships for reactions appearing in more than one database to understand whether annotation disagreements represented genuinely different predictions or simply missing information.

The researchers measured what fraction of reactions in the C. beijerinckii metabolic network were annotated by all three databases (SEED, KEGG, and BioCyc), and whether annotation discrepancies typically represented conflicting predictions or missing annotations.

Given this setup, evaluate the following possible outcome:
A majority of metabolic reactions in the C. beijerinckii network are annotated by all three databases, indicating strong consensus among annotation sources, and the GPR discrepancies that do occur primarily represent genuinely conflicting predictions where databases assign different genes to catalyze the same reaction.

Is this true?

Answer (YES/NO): NO